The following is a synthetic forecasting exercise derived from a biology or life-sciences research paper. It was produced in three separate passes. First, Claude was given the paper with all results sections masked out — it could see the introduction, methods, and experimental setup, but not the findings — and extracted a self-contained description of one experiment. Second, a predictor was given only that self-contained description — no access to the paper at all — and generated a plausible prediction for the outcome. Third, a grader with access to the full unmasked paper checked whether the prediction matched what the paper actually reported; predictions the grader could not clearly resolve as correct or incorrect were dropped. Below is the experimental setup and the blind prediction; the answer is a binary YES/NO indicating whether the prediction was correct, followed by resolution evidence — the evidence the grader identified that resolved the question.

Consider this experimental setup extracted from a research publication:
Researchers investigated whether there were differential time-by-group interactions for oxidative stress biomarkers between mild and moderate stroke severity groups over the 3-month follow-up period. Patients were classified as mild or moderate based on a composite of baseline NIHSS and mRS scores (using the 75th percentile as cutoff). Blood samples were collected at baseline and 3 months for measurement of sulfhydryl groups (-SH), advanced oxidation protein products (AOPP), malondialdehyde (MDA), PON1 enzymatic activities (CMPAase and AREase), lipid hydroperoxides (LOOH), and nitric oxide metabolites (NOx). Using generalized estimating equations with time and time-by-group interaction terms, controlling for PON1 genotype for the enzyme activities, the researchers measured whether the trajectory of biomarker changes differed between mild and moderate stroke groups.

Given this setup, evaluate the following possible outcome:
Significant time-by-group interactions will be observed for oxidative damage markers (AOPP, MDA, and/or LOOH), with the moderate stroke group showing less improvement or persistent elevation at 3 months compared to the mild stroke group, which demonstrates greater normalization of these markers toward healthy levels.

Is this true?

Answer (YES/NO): NO